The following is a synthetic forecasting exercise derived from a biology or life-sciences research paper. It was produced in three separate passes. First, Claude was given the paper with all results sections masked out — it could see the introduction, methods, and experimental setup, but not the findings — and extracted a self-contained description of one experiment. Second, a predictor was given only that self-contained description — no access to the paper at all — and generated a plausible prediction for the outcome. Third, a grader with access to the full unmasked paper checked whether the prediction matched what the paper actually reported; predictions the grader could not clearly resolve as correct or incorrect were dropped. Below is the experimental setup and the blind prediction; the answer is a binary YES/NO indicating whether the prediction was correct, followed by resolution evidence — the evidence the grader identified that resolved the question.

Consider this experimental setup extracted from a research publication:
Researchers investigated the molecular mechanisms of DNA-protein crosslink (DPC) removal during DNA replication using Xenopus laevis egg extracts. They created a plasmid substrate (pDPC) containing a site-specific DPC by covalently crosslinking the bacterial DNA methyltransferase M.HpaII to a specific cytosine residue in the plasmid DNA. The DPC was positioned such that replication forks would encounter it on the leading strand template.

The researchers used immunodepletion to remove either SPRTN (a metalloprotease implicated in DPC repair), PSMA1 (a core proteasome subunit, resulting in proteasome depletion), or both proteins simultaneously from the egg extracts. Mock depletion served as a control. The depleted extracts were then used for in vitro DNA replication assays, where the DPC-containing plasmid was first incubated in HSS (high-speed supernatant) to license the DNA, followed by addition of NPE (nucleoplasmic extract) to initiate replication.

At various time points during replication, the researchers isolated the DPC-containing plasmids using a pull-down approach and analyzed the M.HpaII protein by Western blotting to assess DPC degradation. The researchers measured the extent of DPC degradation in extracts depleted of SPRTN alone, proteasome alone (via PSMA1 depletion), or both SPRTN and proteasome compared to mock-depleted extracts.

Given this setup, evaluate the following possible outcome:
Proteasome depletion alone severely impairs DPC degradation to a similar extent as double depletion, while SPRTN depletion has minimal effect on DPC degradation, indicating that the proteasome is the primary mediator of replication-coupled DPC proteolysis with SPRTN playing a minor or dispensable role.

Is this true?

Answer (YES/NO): NO